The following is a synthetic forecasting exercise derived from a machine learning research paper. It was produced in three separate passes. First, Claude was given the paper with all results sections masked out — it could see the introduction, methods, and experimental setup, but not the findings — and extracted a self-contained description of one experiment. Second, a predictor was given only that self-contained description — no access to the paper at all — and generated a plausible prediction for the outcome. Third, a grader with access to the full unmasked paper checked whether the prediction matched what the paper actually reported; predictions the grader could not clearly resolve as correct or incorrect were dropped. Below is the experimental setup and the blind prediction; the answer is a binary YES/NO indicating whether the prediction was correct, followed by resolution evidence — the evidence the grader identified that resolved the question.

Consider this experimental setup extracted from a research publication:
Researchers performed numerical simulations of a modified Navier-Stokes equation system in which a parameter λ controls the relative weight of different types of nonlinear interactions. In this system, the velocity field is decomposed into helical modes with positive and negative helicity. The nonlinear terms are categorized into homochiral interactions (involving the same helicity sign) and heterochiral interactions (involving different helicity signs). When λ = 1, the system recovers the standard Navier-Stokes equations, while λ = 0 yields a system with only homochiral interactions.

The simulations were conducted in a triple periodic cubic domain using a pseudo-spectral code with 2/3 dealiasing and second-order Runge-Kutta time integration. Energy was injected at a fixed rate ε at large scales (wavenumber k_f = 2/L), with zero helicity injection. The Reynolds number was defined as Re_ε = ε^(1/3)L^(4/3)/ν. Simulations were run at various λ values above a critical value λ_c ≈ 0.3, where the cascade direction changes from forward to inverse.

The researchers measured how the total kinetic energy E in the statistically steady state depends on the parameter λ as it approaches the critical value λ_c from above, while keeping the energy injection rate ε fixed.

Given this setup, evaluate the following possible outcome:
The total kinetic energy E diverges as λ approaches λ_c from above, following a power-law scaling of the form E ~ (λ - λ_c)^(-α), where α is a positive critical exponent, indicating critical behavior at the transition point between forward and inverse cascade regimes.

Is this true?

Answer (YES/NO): YES